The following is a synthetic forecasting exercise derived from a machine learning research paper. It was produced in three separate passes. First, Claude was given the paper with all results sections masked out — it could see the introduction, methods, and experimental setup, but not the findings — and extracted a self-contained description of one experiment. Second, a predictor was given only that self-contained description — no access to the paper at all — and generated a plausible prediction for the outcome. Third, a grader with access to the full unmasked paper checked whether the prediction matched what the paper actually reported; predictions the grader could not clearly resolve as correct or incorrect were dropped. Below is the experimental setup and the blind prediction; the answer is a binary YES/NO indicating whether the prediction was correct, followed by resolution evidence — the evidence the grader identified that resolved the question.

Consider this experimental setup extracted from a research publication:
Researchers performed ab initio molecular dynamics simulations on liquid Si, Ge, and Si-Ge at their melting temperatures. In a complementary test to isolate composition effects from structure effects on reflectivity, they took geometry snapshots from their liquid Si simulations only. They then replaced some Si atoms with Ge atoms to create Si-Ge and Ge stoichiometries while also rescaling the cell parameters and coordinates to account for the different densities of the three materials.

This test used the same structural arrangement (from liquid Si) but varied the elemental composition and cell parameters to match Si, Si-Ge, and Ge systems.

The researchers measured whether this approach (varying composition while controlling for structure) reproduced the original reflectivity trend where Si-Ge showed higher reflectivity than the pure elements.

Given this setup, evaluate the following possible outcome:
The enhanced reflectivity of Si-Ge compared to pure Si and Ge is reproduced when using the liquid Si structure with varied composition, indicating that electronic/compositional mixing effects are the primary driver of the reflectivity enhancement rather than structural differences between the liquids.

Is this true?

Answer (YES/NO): NO